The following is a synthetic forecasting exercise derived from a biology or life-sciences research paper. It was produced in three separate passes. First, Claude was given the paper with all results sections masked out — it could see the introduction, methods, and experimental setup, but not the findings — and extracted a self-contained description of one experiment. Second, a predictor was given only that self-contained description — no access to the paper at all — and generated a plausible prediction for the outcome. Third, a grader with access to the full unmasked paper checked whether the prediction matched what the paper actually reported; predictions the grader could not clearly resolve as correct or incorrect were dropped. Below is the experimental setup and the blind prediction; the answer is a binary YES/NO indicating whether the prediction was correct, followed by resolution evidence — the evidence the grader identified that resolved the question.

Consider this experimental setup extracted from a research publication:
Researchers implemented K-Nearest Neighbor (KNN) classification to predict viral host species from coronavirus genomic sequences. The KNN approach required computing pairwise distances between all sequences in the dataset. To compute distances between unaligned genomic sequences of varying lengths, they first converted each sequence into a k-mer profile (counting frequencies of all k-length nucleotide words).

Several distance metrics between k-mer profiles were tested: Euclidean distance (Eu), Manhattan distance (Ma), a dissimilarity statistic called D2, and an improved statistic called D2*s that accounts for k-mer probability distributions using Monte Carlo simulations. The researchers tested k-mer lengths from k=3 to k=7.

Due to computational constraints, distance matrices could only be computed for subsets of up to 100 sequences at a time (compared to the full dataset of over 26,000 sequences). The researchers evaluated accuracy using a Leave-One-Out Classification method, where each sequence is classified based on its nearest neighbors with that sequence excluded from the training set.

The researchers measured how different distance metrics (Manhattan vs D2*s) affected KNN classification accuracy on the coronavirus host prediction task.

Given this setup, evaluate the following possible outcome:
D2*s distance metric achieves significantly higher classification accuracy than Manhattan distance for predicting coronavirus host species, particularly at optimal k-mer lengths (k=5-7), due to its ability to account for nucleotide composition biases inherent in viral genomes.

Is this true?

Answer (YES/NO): YES